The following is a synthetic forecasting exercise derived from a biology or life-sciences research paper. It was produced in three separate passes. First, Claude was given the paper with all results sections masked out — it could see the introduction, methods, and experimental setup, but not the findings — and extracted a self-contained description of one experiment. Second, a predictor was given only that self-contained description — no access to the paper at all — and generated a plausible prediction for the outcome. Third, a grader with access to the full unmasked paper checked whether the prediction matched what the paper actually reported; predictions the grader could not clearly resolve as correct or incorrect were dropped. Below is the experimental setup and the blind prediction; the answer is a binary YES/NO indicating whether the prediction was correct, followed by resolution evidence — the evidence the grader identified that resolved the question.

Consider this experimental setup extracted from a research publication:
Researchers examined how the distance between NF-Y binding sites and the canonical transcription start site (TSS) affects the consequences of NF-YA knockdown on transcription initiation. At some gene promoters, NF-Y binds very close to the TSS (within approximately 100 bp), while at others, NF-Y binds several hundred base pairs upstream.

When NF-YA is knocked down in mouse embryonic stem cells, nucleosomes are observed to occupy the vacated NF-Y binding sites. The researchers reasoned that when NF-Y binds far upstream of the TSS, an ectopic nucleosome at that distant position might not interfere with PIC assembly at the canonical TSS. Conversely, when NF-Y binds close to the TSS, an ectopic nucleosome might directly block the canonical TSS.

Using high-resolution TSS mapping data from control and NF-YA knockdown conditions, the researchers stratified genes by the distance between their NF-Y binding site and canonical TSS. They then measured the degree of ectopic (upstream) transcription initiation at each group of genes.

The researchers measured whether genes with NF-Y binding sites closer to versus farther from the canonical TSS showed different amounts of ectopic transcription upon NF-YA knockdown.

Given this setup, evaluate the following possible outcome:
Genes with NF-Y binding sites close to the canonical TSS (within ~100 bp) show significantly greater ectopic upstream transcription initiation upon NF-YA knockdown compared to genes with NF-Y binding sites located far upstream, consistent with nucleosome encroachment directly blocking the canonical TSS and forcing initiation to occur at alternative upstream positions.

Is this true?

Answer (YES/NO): YES